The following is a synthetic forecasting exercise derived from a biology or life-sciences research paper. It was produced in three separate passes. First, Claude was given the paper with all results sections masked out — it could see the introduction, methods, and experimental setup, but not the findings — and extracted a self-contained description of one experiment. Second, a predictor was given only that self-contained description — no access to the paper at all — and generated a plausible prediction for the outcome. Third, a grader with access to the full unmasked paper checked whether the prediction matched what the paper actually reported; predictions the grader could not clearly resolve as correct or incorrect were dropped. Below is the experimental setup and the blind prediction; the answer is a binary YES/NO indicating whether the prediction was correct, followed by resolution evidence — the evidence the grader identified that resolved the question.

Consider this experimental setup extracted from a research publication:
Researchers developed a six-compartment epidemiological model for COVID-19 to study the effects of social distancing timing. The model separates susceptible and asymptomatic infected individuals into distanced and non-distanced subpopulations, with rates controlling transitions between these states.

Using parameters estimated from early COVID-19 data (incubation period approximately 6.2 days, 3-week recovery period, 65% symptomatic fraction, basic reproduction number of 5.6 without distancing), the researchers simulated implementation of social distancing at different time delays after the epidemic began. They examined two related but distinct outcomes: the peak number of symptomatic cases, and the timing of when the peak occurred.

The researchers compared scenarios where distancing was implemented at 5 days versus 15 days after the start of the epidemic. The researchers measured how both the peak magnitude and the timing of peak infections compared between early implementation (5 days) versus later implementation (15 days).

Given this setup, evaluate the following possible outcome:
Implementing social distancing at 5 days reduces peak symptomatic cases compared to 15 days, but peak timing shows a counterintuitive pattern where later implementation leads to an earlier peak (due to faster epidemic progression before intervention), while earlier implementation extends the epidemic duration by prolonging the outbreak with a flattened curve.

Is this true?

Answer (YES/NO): YES